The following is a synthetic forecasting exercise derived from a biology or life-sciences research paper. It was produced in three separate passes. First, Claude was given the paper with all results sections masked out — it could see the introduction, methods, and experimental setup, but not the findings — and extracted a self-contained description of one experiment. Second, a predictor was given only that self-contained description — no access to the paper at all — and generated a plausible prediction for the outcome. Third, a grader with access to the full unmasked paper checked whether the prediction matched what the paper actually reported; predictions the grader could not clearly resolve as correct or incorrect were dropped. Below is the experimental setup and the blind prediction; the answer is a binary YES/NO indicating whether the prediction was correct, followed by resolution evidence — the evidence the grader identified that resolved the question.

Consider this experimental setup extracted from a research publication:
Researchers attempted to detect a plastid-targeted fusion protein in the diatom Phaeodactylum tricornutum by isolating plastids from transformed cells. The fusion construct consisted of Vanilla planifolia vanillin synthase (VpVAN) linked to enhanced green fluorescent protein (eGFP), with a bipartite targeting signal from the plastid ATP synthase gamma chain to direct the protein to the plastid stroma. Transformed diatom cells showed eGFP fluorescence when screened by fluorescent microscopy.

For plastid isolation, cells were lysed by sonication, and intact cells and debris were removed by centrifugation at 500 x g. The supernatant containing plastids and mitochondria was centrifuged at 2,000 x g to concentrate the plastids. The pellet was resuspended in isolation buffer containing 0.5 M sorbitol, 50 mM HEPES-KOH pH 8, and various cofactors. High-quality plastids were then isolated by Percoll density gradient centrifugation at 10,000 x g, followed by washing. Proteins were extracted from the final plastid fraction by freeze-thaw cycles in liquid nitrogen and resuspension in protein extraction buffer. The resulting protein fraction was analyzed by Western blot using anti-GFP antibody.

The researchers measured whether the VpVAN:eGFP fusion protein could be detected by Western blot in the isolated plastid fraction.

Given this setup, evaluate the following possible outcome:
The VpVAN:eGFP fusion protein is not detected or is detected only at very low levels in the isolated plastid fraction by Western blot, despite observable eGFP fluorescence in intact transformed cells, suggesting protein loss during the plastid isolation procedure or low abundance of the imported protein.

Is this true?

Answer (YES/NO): YES